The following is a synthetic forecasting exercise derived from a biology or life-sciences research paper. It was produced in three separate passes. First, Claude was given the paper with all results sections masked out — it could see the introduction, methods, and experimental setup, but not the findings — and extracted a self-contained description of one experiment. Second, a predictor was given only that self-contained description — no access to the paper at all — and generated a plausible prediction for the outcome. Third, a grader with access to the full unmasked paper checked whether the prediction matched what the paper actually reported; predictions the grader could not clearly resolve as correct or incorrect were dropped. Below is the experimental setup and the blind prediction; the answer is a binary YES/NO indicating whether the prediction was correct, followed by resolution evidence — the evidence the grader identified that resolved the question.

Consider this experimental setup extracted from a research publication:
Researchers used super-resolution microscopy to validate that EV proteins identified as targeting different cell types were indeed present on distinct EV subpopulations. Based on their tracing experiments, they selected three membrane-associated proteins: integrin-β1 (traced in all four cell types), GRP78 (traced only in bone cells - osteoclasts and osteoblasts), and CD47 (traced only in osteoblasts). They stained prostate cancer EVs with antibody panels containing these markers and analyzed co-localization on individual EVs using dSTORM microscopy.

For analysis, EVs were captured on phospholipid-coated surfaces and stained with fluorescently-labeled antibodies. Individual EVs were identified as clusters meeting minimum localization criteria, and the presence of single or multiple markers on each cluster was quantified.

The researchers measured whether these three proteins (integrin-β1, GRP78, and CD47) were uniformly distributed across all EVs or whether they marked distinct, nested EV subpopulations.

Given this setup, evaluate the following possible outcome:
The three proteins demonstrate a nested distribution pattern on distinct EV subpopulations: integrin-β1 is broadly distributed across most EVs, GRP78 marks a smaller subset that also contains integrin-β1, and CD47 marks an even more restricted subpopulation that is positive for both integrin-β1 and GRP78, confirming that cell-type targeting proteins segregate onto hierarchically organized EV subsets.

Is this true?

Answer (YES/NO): YES